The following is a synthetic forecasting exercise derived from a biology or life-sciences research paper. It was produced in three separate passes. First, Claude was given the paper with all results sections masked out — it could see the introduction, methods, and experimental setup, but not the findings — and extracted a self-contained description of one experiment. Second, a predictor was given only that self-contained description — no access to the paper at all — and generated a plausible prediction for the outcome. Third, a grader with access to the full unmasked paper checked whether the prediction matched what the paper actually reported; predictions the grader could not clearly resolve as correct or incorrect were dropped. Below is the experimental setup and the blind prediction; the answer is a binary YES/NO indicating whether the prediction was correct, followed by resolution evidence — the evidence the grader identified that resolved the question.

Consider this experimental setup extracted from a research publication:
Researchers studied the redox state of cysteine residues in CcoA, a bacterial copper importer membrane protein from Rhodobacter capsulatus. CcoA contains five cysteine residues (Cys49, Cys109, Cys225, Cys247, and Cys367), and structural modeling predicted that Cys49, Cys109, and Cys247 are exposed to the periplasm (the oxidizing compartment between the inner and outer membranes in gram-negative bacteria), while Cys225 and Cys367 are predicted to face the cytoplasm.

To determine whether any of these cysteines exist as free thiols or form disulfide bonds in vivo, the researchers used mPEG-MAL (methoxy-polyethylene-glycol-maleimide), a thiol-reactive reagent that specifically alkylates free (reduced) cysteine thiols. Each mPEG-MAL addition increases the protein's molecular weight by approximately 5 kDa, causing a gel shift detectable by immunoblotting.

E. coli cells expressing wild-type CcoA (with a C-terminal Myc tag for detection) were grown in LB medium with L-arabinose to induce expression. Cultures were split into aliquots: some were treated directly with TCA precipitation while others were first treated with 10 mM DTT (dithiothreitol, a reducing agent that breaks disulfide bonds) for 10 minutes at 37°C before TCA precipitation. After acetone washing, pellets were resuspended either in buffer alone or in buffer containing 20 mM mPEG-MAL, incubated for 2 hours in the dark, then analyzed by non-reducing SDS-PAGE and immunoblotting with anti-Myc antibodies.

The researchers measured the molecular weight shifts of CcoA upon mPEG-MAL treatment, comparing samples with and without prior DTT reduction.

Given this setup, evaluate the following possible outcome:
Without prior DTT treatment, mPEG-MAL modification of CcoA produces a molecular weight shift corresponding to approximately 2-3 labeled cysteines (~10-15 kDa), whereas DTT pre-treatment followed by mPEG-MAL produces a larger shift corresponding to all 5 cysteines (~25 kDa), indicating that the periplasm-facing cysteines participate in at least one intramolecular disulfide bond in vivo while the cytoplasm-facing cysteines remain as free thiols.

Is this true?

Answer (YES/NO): NO